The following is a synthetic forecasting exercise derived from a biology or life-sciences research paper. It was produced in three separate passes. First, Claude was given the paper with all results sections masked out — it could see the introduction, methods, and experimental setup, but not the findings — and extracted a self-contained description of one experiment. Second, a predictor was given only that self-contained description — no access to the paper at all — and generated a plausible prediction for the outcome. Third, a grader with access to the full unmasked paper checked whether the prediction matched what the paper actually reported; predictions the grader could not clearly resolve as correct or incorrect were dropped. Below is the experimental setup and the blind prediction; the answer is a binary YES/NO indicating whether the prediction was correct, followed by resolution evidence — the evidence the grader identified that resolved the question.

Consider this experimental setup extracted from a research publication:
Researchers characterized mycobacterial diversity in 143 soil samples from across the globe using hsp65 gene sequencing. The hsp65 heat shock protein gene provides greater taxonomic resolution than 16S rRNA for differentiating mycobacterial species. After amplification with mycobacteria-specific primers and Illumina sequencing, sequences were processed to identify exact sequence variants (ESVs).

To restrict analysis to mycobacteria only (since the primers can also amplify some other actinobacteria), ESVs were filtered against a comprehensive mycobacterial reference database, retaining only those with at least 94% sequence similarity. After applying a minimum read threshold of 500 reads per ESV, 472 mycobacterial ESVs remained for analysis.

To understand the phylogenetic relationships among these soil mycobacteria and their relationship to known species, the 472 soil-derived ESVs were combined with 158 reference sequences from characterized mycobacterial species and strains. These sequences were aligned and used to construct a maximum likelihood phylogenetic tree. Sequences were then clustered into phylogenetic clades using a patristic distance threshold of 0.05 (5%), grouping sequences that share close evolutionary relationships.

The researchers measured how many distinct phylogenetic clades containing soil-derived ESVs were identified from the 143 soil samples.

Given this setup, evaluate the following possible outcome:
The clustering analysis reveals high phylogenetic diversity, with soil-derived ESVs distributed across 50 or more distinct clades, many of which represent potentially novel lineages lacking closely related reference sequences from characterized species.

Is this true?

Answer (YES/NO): YES